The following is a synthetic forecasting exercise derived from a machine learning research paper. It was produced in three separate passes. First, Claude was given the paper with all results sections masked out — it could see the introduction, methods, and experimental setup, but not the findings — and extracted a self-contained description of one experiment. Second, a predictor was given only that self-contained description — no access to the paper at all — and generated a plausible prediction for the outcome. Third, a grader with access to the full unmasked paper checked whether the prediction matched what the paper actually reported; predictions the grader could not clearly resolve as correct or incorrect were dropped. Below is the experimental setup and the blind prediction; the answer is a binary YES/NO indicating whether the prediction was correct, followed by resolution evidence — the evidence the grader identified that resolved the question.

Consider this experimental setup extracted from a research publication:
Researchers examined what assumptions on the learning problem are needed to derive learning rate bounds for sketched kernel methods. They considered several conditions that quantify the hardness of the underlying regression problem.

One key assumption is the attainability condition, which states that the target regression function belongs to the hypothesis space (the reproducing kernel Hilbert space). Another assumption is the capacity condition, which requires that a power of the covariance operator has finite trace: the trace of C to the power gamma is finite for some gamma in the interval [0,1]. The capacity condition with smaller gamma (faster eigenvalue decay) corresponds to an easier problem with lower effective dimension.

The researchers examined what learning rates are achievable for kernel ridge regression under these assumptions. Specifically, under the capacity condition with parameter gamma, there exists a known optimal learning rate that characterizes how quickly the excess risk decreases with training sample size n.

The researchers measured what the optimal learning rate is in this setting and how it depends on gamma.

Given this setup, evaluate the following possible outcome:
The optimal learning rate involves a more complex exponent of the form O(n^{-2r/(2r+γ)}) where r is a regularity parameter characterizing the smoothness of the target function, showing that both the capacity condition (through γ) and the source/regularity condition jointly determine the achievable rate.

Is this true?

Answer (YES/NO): NO